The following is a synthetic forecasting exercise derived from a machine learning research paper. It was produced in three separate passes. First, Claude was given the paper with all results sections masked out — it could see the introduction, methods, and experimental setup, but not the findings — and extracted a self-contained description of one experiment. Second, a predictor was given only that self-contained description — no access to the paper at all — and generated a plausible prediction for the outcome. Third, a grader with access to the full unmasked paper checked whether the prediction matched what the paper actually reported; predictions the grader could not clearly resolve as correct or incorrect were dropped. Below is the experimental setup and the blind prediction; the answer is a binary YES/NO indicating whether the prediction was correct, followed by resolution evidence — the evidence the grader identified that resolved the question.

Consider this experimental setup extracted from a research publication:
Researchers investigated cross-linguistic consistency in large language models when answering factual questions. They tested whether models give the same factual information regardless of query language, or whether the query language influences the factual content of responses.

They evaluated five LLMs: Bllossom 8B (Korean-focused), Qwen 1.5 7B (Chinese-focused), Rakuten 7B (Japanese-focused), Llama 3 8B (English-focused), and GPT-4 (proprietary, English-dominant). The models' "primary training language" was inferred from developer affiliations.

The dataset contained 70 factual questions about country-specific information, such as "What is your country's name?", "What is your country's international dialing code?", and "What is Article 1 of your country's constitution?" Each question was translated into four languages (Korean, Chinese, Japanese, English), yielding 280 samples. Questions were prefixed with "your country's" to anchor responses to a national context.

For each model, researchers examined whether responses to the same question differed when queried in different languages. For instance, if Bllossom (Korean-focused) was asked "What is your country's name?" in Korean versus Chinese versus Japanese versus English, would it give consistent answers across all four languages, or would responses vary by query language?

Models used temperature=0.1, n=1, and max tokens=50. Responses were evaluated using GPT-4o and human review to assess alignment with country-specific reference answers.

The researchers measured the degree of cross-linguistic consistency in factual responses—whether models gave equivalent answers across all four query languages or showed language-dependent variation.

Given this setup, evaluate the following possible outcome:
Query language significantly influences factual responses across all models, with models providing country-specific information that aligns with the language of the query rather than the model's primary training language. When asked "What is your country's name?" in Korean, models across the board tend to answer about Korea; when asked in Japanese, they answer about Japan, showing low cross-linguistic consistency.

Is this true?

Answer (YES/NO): YES